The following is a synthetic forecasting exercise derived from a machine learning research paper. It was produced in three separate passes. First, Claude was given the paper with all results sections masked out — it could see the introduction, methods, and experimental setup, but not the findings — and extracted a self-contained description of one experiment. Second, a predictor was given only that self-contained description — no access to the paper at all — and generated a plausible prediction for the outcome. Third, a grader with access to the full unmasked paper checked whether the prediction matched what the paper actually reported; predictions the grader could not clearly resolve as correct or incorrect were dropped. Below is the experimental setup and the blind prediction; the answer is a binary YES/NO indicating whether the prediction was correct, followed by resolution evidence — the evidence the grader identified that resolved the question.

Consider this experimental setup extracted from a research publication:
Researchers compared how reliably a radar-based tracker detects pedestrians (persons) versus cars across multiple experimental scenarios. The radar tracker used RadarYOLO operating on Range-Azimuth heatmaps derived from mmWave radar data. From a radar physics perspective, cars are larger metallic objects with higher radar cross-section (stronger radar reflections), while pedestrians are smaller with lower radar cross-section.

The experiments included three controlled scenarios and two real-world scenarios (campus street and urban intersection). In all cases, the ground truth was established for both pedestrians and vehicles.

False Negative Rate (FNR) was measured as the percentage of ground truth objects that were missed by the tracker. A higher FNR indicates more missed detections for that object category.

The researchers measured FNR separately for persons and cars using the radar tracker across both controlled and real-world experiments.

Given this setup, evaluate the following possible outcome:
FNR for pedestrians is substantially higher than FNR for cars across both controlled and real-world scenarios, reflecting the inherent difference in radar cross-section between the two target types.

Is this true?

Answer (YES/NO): YES